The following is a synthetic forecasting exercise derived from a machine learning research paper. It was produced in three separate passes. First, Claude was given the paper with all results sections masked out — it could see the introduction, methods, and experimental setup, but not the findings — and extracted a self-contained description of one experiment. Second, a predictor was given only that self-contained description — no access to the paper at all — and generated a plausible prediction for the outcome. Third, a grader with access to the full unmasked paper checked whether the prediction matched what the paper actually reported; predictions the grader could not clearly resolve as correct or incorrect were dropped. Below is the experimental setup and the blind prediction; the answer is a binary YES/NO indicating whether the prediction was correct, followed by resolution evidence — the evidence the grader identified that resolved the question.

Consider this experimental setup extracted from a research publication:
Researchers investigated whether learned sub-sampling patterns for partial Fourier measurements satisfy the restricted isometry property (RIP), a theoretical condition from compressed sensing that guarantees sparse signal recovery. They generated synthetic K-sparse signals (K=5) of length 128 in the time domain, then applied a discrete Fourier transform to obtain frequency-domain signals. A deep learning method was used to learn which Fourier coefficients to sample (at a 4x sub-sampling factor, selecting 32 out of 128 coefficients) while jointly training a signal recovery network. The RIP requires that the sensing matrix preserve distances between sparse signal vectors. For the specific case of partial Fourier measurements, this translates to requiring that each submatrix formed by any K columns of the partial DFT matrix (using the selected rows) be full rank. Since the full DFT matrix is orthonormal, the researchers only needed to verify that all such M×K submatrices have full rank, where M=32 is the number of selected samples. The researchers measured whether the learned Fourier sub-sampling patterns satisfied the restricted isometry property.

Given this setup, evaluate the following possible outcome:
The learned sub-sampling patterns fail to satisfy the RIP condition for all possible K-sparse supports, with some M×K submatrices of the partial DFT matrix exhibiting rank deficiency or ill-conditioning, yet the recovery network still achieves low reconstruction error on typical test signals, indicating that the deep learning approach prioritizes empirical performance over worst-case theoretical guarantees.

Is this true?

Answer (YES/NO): NO